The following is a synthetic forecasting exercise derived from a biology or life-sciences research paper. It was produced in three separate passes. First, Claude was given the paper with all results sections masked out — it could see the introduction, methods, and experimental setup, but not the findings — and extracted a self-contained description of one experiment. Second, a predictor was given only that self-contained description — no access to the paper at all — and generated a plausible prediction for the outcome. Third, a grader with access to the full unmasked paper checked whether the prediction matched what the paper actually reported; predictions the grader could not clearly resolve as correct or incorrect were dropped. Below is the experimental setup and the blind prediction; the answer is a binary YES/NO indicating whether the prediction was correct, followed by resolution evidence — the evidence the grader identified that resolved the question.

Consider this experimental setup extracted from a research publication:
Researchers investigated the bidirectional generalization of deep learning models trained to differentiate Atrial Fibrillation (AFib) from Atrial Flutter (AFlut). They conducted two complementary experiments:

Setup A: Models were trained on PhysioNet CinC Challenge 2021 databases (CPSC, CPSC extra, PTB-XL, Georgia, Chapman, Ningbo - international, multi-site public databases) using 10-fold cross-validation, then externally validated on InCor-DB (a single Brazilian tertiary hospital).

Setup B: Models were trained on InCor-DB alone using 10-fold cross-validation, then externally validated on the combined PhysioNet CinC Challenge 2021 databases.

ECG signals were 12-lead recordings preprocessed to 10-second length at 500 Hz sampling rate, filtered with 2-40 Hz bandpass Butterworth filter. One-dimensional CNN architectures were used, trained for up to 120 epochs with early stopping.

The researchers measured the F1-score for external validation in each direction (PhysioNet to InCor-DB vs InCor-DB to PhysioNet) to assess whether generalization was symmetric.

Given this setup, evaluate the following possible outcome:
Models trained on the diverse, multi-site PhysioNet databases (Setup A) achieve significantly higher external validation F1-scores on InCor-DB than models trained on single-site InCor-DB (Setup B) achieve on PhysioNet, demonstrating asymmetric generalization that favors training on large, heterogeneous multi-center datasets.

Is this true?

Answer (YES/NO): NO